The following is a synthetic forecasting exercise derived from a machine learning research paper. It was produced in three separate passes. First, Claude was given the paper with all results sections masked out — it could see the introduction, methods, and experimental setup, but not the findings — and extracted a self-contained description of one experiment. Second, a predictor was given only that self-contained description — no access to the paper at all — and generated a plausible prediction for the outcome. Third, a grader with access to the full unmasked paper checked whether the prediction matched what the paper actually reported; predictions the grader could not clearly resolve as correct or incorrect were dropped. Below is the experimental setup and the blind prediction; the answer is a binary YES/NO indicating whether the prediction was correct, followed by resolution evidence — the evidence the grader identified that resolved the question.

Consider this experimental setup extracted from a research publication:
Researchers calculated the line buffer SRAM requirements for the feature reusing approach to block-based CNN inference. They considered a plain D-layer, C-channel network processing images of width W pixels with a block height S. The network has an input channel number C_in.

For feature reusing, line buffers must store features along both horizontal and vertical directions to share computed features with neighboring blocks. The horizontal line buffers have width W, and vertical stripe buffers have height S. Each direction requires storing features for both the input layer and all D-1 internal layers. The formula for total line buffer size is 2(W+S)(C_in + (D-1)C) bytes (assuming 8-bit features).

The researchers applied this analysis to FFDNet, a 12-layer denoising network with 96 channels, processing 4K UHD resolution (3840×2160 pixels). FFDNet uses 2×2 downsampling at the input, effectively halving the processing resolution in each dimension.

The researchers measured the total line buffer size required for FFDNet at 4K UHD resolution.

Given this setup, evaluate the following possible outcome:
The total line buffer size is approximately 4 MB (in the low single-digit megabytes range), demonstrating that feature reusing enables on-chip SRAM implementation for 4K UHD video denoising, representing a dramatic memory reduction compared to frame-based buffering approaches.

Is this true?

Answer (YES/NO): YES